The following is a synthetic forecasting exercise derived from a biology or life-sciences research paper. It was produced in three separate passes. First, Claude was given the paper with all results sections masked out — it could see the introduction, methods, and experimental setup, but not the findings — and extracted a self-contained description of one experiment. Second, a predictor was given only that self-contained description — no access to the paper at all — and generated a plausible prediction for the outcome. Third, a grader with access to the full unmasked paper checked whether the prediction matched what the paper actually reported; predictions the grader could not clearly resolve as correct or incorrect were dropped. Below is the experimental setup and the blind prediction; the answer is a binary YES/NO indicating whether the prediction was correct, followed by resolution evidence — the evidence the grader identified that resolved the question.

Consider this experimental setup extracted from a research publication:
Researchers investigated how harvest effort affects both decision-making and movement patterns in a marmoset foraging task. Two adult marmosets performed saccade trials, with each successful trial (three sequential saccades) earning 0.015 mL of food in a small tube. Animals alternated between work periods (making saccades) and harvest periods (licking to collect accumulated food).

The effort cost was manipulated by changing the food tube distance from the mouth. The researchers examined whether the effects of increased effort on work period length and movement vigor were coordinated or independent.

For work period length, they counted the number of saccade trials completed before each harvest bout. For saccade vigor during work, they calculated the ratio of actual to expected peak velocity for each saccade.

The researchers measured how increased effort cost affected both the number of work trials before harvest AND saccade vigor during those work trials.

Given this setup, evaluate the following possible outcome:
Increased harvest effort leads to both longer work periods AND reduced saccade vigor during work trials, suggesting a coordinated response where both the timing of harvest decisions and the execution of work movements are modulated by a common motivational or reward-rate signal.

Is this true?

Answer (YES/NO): YES